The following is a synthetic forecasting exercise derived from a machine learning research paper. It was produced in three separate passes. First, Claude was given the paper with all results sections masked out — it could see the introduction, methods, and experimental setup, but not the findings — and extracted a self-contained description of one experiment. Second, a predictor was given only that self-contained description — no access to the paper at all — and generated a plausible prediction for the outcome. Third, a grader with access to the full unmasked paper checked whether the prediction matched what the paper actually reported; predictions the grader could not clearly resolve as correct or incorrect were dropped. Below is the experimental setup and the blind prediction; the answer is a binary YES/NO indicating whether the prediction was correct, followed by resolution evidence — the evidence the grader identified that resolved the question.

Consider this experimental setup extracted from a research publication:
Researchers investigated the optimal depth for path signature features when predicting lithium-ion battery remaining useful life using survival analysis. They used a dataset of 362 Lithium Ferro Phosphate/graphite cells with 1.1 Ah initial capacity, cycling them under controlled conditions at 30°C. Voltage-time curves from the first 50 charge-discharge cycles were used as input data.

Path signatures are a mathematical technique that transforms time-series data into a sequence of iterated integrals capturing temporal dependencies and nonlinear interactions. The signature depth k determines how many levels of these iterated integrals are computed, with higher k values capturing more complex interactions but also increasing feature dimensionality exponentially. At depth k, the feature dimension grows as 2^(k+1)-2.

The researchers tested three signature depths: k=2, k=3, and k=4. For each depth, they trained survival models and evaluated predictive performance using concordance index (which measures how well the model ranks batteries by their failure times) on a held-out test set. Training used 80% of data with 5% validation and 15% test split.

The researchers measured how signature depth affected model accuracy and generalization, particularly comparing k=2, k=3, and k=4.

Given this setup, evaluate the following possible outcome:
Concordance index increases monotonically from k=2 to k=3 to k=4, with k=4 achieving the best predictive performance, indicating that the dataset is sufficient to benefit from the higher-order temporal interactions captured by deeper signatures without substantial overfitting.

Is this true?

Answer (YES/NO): NO